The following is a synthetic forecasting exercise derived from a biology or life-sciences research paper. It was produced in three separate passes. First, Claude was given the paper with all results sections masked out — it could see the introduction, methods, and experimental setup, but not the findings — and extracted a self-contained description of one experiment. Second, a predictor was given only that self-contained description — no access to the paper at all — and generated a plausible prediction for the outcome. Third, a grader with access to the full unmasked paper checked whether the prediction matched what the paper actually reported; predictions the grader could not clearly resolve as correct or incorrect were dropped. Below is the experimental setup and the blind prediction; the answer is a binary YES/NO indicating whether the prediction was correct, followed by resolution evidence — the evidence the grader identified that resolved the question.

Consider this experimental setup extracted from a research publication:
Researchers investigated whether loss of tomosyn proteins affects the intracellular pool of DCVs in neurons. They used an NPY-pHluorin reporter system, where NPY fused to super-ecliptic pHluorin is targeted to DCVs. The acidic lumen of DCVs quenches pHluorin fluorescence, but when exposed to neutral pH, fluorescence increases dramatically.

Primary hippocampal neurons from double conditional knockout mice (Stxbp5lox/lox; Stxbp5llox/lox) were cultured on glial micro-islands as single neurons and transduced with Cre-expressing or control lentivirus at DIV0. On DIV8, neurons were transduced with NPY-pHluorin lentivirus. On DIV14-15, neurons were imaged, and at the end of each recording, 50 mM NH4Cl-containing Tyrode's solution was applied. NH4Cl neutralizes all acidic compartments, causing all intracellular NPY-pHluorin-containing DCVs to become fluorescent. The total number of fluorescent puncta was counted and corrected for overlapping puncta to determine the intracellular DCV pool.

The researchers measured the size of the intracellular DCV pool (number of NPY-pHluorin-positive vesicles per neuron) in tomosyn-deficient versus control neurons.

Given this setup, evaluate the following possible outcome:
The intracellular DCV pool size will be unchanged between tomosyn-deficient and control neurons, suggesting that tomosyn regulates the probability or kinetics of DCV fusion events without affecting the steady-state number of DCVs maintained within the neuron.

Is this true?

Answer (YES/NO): NO